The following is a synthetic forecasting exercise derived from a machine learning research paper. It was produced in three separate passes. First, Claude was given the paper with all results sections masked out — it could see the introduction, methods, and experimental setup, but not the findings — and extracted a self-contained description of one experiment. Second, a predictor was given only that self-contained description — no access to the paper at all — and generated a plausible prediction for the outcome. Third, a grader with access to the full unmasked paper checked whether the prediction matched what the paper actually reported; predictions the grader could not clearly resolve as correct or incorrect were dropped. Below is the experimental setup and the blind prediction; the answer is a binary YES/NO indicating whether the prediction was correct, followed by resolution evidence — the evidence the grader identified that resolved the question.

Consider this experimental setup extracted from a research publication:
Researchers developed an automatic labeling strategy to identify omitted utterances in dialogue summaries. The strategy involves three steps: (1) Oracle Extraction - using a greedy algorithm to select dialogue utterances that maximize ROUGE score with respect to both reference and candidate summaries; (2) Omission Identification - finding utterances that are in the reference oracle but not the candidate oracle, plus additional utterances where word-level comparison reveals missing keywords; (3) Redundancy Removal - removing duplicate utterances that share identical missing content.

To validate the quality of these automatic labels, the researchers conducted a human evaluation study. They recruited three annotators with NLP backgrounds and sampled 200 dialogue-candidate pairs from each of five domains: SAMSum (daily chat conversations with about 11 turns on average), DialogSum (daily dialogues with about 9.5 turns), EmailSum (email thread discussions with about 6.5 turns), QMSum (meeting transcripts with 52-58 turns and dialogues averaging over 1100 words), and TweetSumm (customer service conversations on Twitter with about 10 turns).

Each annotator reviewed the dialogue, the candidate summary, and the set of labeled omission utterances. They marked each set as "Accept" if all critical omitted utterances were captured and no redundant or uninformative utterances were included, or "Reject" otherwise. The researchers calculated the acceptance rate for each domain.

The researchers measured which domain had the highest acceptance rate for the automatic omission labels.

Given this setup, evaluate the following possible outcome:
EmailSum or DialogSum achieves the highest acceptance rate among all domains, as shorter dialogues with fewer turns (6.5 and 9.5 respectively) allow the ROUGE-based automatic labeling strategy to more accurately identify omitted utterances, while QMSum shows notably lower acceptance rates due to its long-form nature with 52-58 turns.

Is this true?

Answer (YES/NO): NO